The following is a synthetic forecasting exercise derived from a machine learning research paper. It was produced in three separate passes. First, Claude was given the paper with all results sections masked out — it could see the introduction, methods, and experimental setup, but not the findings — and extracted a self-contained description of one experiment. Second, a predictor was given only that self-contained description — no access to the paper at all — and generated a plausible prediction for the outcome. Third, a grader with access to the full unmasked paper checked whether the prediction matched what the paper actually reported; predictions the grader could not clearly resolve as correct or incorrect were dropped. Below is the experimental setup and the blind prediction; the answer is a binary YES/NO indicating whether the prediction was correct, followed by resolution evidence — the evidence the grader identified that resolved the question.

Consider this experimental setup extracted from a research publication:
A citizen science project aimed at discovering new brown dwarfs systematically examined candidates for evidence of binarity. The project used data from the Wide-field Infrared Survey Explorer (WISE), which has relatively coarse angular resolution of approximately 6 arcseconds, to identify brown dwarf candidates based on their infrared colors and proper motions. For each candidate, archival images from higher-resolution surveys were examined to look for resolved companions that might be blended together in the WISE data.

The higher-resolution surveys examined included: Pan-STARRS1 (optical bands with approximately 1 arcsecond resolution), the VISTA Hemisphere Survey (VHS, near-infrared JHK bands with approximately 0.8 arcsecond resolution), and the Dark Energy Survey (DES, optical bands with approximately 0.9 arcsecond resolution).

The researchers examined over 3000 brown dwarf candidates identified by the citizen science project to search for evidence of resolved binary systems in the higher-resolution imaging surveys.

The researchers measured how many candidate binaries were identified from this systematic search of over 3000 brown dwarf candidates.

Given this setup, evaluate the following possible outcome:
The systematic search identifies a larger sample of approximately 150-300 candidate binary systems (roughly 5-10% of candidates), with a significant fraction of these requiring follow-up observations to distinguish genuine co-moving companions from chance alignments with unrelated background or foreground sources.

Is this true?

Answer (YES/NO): NO